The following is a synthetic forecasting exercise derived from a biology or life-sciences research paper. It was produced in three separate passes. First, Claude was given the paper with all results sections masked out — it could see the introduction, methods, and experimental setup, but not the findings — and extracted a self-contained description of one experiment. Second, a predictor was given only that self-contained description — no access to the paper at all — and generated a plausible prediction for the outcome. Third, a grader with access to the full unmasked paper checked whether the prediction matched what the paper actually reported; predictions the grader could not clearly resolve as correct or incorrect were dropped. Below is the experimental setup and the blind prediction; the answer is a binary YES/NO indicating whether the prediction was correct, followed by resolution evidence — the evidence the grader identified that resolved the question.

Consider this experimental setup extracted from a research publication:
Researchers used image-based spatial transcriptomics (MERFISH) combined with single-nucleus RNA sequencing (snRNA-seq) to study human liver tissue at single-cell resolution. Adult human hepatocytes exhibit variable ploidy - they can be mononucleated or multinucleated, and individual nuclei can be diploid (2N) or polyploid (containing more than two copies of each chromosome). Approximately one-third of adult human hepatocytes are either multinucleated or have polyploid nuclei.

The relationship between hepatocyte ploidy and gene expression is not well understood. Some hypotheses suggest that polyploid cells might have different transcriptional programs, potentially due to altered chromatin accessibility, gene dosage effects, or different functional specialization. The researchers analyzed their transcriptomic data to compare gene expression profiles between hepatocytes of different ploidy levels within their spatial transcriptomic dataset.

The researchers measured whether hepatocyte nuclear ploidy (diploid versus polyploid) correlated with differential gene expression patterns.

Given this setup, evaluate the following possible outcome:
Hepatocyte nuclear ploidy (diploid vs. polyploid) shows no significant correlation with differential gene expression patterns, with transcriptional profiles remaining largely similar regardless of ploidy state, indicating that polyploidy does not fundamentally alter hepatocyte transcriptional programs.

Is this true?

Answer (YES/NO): YES